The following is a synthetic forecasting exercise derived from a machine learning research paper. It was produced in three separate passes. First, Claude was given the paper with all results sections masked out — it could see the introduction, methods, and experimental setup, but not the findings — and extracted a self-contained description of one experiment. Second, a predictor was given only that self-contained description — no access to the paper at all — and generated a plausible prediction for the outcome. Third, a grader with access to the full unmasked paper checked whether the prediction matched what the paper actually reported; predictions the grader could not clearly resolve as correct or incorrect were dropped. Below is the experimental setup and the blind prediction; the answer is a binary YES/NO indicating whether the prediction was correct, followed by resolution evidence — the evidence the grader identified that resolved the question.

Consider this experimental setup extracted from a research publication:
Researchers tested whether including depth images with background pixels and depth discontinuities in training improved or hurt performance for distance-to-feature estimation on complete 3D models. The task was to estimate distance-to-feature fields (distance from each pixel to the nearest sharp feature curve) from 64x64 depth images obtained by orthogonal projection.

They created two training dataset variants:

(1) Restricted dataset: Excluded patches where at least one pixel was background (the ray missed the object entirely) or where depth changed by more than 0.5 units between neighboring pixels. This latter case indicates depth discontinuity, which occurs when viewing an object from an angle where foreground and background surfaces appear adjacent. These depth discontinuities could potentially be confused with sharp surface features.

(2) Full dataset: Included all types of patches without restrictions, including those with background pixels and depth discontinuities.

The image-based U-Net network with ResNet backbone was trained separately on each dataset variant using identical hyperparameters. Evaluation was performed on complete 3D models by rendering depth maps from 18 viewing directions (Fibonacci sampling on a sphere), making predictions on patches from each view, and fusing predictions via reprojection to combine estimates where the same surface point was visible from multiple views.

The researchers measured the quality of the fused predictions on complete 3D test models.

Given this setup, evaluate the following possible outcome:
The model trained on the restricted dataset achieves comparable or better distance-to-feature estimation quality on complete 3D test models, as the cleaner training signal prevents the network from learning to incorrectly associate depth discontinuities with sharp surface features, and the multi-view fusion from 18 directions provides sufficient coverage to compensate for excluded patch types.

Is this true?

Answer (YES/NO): NO